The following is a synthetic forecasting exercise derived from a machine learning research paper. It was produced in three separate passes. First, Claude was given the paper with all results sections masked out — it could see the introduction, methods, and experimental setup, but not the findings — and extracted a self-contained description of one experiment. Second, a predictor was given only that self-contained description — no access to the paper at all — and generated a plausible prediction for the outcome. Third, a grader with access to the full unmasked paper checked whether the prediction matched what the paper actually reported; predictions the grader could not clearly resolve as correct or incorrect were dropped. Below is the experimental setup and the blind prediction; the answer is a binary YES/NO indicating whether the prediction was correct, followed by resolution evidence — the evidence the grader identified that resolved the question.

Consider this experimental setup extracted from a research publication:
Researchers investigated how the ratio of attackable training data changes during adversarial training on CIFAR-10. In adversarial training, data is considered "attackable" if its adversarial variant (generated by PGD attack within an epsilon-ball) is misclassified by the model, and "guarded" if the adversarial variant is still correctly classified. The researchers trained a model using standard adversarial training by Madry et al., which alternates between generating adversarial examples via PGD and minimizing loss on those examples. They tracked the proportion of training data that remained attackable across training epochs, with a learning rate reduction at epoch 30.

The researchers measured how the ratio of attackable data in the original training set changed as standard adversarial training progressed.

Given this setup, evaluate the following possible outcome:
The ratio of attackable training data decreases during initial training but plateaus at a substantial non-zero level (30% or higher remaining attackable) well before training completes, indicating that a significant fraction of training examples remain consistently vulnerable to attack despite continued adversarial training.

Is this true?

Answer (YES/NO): NO